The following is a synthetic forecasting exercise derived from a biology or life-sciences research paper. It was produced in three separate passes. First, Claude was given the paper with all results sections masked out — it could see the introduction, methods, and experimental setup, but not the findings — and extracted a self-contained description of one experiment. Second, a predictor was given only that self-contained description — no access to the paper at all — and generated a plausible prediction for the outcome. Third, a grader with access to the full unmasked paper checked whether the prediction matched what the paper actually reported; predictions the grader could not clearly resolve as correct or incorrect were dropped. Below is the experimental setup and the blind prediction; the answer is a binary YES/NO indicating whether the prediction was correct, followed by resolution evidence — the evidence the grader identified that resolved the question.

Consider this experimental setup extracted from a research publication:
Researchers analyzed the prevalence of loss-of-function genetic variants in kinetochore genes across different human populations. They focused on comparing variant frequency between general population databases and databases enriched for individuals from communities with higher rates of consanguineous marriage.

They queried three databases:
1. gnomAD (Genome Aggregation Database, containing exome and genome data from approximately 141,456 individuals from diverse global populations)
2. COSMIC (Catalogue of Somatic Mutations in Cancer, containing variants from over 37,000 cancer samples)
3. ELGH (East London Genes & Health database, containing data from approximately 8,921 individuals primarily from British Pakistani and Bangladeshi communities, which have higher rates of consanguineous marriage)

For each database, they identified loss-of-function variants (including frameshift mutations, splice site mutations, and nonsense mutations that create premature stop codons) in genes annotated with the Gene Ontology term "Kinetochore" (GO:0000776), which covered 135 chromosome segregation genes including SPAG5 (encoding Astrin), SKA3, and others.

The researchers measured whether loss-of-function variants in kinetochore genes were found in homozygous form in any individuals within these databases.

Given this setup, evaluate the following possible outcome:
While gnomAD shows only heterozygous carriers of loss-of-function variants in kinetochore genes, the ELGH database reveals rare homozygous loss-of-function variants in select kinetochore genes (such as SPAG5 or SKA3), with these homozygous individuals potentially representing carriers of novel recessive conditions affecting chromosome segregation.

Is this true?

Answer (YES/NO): NO